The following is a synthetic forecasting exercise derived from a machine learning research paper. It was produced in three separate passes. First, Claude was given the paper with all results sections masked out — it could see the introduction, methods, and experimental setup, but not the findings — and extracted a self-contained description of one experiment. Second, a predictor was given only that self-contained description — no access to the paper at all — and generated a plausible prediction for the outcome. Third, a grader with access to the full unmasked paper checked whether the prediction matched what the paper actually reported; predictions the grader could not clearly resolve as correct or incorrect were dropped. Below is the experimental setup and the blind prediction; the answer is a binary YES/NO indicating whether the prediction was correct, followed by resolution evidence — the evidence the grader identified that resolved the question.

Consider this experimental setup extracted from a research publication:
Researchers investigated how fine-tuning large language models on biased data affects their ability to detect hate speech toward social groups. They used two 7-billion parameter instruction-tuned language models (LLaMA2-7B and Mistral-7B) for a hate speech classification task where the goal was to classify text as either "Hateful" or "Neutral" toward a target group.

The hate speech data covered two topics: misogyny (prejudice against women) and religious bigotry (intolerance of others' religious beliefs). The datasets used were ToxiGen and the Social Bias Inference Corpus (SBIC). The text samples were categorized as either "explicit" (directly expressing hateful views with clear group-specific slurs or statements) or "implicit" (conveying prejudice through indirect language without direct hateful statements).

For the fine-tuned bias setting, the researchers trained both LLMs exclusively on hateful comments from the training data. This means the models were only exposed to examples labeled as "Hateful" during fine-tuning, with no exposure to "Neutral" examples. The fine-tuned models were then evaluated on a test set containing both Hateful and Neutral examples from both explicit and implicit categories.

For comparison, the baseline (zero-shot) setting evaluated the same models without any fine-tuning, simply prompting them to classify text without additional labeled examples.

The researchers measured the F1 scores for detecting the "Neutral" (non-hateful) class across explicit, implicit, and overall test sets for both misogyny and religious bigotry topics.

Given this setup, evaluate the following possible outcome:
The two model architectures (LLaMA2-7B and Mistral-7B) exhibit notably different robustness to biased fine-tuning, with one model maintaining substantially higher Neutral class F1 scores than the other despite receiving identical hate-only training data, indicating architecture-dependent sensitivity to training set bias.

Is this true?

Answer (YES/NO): NO